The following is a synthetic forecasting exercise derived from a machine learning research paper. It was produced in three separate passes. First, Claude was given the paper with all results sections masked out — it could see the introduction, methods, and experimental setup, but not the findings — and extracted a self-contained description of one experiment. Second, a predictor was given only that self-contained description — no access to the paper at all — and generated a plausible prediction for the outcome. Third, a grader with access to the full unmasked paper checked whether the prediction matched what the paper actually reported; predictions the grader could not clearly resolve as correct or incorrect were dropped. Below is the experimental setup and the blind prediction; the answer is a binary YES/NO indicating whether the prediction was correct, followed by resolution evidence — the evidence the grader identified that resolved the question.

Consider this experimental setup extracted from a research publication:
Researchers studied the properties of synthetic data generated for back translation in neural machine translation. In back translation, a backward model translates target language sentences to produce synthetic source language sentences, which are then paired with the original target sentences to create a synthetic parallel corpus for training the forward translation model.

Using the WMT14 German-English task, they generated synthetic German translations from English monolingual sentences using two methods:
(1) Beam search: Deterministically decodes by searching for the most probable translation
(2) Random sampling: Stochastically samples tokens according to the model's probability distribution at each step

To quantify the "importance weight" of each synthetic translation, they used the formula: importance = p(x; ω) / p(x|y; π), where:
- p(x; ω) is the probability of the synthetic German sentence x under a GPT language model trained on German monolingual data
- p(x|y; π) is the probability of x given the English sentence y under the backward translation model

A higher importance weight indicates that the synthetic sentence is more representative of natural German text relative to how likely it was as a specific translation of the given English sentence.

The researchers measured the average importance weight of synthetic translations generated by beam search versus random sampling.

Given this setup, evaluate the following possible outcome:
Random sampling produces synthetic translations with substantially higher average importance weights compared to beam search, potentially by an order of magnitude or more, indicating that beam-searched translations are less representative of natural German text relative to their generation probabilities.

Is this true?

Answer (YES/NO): YES